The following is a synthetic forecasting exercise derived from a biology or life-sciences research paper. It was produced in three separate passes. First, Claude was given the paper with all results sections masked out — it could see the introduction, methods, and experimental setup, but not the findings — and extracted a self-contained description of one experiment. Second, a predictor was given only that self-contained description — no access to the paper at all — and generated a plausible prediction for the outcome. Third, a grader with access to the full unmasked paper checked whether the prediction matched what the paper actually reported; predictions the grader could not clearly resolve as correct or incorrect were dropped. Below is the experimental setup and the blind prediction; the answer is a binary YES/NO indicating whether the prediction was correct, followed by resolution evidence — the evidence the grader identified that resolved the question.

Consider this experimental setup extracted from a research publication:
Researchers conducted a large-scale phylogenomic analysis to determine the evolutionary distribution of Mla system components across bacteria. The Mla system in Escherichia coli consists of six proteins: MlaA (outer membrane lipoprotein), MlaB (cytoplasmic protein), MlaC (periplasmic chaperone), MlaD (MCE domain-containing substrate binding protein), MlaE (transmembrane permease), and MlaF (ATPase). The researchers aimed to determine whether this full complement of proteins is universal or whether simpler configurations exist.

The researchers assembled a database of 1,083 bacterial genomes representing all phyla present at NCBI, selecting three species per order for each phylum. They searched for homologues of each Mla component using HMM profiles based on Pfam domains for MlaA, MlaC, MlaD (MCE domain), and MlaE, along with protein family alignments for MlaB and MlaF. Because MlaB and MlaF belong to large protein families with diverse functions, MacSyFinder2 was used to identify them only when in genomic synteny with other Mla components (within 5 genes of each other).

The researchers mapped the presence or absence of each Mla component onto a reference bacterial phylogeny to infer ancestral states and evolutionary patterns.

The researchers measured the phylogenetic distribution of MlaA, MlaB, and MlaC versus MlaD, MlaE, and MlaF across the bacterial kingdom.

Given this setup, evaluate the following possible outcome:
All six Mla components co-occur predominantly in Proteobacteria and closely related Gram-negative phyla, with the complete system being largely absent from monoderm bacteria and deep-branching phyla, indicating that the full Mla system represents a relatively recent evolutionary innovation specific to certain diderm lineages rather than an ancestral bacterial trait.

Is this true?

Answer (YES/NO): YES